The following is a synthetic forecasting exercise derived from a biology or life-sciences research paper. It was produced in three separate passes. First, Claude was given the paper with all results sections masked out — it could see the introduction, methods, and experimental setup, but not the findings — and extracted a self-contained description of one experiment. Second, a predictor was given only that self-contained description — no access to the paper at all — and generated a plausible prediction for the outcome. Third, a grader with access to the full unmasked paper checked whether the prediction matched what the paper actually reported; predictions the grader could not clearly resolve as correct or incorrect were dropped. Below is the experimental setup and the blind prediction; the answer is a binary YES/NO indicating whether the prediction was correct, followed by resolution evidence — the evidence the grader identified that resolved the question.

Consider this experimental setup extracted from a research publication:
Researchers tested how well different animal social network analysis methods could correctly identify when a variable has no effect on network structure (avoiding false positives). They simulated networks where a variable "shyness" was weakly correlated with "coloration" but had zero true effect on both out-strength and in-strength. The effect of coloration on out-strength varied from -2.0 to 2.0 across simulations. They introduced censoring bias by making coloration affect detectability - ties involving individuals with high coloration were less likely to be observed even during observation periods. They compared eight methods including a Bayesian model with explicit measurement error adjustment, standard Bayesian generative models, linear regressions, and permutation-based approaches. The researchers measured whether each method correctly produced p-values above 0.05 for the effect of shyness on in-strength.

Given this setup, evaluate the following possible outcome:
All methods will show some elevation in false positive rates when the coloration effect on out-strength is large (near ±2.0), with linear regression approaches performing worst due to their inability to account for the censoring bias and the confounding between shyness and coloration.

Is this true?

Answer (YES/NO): NO